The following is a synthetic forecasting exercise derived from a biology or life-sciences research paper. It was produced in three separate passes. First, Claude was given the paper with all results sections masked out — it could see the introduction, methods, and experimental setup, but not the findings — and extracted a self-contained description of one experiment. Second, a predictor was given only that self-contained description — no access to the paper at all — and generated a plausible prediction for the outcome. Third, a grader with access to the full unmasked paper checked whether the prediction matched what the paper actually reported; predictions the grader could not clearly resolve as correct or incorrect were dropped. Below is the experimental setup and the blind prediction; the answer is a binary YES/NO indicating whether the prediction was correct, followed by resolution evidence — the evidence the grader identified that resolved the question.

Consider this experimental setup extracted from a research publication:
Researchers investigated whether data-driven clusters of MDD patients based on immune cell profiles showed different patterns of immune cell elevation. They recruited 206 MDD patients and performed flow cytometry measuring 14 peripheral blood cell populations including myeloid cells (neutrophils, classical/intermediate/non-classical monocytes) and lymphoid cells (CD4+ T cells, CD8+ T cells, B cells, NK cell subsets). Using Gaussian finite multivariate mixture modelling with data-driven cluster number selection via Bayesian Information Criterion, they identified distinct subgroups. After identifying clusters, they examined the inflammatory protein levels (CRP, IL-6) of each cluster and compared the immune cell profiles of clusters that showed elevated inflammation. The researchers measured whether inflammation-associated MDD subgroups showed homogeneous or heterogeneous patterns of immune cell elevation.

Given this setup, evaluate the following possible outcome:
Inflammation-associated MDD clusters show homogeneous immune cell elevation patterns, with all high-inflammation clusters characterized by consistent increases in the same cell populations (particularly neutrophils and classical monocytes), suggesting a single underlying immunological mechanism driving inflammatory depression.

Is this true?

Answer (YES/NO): NO